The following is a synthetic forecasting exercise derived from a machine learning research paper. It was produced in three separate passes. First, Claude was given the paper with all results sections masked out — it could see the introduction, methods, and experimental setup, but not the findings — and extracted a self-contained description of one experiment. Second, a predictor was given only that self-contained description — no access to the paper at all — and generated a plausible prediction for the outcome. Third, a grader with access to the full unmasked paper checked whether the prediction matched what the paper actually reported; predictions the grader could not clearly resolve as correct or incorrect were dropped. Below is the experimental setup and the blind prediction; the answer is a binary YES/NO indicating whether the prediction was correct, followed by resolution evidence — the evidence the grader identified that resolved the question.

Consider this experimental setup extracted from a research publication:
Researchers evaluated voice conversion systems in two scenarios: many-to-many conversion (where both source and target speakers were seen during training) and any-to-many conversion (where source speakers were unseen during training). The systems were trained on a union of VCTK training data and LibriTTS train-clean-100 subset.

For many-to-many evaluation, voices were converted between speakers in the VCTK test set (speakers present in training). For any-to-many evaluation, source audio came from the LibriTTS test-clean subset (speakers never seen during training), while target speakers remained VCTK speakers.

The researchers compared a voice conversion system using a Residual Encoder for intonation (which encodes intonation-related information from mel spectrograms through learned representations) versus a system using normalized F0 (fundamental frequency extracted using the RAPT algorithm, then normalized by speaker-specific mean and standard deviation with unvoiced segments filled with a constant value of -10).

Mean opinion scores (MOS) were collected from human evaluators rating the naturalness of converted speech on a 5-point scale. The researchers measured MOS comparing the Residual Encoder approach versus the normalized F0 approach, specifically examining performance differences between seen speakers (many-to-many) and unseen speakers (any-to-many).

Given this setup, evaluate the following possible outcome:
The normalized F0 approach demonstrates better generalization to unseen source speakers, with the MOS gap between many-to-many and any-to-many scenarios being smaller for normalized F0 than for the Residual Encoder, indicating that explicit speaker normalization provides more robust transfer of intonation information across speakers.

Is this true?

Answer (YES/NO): YES